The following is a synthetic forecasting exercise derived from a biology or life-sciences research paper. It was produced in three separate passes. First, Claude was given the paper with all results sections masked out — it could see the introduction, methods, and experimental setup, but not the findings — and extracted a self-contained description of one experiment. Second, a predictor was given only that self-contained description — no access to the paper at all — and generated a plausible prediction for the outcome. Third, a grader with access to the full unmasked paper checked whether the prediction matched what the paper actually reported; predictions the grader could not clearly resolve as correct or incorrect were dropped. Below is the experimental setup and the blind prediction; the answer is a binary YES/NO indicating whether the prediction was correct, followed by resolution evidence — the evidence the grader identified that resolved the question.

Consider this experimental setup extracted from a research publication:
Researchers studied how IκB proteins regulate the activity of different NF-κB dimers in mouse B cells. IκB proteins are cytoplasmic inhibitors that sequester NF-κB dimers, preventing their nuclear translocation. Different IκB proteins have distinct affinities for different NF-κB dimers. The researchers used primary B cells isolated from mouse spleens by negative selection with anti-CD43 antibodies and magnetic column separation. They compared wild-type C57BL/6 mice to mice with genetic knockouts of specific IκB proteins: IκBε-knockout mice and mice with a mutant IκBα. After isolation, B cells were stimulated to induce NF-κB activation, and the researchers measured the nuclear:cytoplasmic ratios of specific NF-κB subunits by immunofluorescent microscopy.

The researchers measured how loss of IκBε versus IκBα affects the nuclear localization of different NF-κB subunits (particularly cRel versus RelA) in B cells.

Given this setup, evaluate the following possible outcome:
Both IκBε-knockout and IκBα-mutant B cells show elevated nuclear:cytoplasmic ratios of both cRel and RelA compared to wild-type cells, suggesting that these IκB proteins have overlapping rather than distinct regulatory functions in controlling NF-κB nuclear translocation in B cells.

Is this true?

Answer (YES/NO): NO